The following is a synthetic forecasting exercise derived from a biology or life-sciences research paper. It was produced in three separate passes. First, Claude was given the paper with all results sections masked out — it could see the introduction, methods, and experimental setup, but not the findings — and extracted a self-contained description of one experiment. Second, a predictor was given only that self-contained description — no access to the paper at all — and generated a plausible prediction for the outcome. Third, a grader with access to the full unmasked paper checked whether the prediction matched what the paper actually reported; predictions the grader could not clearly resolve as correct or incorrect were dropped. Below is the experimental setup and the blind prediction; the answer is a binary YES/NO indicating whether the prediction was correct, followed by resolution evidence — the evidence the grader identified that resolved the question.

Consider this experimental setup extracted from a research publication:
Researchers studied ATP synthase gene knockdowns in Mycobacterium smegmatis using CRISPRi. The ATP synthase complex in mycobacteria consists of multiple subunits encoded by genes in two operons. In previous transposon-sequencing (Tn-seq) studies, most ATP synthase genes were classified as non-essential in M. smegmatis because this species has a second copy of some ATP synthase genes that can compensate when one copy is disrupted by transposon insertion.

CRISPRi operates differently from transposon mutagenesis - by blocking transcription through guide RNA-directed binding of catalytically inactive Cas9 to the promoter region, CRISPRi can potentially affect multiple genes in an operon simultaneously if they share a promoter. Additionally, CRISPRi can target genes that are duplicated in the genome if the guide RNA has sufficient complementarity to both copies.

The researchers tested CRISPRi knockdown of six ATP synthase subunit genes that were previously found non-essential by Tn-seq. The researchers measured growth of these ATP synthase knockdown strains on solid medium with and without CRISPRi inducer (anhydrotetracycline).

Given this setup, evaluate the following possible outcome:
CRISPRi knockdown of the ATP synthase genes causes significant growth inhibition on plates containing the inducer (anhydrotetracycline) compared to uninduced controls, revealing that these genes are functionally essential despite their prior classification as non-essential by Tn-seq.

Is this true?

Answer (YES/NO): YES